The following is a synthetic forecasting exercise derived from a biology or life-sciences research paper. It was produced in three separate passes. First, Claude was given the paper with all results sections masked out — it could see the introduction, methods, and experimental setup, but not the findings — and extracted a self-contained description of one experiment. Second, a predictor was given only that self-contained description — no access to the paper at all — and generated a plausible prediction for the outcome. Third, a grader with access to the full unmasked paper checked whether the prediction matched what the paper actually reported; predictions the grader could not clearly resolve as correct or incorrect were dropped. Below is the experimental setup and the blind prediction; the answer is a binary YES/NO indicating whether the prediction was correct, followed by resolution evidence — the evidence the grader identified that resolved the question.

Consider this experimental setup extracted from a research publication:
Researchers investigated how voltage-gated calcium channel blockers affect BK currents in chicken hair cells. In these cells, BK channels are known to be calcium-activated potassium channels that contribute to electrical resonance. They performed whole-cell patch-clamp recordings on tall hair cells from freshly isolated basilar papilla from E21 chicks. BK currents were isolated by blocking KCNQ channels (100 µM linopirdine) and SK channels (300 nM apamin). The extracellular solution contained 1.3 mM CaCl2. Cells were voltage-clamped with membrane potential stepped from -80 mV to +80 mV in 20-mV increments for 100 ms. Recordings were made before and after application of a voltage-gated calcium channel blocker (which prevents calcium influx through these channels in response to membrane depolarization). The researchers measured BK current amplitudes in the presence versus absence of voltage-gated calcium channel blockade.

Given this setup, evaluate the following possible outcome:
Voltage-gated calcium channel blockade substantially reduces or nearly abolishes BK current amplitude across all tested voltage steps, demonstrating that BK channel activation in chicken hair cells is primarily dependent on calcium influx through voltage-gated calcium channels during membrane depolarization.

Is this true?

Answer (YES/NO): NO